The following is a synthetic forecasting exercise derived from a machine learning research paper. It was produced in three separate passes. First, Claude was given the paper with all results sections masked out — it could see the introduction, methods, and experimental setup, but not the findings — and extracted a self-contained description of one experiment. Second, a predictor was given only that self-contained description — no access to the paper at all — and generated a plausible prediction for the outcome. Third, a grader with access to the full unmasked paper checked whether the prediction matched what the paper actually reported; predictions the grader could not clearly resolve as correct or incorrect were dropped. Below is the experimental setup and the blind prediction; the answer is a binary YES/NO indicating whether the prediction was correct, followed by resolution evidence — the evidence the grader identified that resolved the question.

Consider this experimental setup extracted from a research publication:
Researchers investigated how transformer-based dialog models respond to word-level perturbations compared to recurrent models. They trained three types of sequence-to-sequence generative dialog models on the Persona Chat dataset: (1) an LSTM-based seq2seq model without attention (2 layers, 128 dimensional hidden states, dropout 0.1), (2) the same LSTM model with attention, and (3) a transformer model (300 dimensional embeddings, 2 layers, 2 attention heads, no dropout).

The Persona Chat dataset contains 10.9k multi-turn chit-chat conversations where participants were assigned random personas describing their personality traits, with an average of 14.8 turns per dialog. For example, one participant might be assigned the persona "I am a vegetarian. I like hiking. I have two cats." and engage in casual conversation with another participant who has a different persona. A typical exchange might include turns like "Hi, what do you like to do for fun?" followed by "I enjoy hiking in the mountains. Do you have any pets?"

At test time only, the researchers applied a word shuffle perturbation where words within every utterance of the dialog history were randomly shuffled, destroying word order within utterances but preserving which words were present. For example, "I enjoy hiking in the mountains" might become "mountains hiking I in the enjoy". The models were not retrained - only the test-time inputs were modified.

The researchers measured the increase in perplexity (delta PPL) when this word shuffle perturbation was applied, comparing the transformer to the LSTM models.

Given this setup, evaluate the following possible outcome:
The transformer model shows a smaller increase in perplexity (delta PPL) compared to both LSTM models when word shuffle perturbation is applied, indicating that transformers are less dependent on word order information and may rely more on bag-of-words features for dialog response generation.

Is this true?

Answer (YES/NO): YES